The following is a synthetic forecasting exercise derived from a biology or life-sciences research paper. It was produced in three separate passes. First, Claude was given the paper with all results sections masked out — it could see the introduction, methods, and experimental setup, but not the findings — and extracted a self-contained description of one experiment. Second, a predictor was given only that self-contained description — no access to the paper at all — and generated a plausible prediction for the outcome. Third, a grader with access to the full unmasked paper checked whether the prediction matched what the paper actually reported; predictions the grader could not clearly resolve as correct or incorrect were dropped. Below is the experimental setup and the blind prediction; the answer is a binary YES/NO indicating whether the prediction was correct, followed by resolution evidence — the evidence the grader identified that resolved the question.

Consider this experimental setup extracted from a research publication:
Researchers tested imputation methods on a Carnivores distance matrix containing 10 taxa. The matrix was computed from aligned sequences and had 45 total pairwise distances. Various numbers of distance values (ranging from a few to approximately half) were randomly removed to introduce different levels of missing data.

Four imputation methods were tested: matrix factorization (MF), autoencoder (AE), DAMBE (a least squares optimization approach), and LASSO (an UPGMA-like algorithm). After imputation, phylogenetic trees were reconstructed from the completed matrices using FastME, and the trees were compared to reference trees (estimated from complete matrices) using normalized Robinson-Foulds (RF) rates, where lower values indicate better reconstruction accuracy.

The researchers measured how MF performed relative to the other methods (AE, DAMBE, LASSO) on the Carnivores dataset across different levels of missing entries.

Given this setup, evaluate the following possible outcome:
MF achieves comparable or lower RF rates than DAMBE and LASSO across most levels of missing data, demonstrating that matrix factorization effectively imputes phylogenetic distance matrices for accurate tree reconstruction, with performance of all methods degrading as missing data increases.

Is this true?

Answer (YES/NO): NO